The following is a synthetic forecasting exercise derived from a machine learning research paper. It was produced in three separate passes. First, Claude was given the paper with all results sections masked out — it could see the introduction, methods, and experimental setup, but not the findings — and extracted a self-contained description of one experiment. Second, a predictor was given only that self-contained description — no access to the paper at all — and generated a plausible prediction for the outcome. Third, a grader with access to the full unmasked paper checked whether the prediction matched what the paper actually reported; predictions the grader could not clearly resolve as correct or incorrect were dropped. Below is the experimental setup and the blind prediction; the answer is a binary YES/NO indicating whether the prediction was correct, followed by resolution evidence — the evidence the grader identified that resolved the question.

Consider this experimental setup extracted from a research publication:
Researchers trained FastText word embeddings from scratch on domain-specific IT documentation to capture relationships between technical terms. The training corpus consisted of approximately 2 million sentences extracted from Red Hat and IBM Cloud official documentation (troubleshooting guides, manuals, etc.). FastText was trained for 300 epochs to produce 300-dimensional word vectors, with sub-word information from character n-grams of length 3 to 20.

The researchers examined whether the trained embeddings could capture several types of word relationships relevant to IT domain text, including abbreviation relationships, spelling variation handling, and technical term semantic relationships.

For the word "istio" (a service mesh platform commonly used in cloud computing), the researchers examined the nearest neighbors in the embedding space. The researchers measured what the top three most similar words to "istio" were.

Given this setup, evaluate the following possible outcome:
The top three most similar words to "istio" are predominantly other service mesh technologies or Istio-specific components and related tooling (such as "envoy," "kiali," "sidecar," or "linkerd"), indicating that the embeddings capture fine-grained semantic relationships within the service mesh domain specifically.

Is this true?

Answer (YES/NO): YES